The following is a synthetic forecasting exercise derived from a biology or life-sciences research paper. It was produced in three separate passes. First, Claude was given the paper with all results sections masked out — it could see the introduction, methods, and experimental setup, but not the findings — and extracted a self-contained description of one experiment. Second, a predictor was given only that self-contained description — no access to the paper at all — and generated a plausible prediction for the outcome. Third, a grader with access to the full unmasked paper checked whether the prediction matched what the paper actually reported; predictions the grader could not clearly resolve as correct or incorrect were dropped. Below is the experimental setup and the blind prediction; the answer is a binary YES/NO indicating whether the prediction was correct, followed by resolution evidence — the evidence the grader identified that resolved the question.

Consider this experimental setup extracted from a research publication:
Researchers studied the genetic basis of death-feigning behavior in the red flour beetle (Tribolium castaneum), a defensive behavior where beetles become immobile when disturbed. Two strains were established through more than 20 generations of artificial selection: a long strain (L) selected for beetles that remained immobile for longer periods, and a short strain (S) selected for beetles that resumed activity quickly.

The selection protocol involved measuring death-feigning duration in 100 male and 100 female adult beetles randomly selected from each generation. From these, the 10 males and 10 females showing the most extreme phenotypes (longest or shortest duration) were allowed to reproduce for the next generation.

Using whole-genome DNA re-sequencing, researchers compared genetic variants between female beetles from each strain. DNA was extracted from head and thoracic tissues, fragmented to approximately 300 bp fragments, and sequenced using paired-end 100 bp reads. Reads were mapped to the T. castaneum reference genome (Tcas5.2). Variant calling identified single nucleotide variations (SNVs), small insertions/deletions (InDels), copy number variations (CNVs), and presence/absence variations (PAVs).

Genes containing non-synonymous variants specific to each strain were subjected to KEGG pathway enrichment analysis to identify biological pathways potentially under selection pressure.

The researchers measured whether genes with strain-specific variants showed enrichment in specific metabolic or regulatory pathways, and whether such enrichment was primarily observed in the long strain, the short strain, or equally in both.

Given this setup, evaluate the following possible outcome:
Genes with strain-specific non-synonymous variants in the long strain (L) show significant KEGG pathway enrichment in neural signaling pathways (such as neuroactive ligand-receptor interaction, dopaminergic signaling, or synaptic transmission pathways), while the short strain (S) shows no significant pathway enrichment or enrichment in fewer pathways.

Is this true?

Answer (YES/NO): NO